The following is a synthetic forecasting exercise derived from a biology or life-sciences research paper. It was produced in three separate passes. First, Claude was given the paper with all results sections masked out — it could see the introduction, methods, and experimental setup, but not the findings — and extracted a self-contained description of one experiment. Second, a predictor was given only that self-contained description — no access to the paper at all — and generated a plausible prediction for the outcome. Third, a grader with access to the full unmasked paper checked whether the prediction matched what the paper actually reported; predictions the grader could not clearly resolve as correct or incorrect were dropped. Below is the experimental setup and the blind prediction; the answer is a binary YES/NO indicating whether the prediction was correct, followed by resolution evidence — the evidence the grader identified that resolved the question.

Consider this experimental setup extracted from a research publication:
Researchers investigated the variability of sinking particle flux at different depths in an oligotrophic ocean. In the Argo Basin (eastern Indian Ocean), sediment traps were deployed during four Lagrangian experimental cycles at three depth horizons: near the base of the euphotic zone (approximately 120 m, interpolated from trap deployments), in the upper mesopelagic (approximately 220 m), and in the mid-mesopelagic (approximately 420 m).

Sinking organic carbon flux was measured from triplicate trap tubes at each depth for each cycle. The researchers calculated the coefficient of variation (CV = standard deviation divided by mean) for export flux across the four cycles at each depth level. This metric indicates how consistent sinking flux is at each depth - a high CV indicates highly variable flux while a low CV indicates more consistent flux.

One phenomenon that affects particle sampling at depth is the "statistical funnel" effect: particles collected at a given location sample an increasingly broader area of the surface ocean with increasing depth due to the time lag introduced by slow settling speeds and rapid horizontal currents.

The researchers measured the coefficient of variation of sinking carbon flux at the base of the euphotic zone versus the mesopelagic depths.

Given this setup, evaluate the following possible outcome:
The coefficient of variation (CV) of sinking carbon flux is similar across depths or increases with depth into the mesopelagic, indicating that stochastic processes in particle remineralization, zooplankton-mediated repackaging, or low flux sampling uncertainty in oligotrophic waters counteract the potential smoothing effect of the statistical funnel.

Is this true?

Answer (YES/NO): NO